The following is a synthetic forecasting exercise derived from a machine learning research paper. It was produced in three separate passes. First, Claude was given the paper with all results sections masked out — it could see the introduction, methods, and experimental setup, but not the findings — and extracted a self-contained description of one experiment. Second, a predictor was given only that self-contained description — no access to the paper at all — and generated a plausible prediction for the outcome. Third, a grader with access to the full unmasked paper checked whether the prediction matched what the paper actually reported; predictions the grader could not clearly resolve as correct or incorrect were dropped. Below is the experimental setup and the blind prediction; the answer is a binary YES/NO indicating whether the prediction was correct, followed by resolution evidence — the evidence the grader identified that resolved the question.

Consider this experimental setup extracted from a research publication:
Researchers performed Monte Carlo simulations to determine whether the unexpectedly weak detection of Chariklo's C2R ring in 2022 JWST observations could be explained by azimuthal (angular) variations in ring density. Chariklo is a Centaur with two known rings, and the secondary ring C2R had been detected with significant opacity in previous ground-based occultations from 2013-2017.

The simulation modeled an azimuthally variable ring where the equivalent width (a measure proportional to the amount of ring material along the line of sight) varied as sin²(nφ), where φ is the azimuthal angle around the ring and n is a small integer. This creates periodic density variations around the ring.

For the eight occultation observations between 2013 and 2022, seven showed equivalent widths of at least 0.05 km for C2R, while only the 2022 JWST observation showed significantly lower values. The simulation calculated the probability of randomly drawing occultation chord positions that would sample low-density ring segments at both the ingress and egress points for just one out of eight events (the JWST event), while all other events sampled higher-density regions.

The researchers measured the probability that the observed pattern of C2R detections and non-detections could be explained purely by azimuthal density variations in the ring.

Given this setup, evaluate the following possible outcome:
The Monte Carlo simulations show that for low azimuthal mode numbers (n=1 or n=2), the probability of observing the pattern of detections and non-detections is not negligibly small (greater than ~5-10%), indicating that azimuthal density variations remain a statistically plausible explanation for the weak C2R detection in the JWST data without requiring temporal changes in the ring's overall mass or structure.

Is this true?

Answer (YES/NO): NO